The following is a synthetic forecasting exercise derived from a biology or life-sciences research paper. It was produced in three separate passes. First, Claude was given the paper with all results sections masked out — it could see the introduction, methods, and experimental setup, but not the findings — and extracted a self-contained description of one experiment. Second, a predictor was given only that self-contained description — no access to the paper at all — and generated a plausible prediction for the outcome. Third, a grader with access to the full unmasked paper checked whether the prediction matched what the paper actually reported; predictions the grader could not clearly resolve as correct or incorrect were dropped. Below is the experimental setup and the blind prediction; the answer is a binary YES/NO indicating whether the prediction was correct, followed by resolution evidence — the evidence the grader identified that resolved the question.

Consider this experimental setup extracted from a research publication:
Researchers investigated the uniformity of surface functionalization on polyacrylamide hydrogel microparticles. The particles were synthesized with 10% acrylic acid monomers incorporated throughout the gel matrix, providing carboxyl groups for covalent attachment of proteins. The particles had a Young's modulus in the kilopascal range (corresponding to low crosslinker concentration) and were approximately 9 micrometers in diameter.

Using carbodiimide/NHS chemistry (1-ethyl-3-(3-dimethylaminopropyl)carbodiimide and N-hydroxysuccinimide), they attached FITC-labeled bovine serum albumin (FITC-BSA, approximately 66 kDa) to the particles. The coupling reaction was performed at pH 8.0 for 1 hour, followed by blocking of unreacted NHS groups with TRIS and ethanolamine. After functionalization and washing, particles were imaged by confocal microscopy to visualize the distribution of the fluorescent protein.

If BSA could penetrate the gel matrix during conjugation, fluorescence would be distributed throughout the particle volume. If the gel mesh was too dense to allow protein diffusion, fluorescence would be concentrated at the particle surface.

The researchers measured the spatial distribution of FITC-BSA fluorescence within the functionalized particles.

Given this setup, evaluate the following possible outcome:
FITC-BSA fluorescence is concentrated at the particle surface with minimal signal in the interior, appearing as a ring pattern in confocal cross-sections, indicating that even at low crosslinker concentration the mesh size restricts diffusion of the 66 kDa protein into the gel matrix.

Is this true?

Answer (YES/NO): NO